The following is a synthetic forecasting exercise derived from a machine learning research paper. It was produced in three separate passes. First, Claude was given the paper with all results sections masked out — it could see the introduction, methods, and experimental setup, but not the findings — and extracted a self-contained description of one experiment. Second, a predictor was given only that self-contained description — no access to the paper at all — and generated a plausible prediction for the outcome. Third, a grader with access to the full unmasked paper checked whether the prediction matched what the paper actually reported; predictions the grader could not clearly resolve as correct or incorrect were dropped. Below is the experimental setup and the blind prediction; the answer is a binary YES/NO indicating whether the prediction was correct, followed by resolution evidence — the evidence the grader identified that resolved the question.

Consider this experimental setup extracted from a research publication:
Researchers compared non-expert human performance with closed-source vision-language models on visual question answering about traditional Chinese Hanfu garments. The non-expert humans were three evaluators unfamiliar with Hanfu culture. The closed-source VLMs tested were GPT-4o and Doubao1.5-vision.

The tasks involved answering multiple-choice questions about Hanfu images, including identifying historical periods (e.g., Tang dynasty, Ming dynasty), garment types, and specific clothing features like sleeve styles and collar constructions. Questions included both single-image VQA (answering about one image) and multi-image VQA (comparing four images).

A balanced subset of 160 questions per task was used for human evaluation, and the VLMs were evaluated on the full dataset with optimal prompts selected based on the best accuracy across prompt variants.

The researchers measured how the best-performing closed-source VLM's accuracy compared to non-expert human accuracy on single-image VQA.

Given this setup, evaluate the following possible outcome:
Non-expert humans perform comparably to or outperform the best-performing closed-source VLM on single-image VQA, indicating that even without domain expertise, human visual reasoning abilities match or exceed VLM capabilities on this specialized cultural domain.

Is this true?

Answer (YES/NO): YES